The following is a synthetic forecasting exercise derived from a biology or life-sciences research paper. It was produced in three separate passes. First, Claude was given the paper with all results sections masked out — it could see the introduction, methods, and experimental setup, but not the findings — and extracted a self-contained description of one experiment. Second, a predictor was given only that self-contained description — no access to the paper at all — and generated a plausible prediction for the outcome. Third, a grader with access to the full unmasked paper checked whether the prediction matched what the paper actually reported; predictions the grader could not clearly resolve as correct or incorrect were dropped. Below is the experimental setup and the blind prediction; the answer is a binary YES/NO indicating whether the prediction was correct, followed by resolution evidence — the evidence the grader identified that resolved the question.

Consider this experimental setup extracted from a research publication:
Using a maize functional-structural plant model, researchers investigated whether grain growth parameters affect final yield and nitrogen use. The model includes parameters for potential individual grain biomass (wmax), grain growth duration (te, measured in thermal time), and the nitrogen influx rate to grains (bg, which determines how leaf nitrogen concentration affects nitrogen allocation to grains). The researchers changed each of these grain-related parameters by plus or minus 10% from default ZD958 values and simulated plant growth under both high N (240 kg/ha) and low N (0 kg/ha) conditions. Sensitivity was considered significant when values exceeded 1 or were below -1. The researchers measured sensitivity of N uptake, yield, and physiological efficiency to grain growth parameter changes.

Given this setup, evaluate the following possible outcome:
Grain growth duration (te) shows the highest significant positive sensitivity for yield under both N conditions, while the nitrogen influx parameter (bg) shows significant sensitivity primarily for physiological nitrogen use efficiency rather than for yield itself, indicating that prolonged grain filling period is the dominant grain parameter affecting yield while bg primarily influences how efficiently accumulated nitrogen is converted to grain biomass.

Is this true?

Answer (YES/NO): NO